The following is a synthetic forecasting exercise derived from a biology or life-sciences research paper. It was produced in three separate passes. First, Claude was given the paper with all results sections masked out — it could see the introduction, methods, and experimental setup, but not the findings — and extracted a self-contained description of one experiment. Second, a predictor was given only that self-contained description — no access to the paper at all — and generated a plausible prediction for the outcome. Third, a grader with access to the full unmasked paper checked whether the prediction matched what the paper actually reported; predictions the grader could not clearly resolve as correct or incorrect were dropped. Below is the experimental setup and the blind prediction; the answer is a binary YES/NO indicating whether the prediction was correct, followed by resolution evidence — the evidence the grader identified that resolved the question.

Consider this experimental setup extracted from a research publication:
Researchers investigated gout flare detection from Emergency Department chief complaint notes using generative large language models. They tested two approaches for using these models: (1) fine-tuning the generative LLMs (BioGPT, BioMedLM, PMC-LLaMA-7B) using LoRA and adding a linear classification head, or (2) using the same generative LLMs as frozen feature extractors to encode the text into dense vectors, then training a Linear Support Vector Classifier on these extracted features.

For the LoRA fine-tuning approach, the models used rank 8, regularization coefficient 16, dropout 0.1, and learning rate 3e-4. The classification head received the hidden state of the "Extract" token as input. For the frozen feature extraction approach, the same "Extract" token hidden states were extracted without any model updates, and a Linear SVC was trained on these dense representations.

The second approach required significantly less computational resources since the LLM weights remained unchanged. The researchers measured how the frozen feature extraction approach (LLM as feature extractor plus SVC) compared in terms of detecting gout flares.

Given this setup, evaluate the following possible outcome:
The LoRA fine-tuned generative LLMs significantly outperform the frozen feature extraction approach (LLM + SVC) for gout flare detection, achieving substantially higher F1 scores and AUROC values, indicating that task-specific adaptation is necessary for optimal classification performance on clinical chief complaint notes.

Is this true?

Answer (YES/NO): NO